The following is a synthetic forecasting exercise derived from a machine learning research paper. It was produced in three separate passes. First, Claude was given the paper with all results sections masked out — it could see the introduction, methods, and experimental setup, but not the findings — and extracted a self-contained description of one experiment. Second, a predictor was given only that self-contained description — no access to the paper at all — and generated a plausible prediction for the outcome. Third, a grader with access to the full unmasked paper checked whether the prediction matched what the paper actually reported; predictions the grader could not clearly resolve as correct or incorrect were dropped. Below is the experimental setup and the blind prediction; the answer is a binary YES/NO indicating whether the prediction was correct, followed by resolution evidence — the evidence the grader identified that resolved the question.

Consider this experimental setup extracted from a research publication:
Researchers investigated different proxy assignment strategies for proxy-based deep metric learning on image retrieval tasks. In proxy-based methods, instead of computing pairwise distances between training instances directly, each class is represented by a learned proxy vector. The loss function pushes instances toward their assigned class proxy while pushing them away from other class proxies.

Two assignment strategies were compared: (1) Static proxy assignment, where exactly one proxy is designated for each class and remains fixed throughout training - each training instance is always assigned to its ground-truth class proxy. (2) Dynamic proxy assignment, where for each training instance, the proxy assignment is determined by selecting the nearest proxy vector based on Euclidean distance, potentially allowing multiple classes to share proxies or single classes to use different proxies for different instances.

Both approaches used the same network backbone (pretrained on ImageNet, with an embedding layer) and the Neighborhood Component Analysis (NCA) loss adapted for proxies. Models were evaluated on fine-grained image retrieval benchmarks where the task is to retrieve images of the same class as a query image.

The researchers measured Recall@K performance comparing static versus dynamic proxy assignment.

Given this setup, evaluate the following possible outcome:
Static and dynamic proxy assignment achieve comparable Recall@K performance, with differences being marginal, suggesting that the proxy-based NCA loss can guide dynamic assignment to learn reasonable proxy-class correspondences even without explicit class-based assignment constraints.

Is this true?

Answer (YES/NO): NO